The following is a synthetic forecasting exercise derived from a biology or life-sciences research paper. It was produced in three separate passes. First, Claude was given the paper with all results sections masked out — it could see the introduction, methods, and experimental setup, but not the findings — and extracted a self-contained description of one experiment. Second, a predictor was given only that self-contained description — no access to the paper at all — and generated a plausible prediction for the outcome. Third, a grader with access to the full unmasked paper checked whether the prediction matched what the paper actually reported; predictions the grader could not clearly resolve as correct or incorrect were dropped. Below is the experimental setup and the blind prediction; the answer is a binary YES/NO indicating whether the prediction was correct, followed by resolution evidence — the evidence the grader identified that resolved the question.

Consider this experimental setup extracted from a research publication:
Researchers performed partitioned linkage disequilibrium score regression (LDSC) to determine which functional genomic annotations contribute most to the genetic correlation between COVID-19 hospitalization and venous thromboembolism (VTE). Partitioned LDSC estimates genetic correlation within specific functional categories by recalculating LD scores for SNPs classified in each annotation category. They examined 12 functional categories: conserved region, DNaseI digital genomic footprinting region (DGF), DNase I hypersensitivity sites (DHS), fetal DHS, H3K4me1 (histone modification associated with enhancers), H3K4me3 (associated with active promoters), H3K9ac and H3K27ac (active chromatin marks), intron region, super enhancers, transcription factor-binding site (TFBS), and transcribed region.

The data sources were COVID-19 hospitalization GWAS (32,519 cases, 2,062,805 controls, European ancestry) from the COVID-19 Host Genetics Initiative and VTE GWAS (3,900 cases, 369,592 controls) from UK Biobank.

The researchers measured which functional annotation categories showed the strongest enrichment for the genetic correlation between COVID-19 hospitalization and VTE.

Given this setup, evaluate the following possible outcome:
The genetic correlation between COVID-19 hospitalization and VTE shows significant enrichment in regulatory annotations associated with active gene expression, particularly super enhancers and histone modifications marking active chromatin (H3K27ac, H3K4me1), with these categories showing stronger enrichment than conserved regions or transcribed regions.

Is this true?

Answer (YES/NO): NO